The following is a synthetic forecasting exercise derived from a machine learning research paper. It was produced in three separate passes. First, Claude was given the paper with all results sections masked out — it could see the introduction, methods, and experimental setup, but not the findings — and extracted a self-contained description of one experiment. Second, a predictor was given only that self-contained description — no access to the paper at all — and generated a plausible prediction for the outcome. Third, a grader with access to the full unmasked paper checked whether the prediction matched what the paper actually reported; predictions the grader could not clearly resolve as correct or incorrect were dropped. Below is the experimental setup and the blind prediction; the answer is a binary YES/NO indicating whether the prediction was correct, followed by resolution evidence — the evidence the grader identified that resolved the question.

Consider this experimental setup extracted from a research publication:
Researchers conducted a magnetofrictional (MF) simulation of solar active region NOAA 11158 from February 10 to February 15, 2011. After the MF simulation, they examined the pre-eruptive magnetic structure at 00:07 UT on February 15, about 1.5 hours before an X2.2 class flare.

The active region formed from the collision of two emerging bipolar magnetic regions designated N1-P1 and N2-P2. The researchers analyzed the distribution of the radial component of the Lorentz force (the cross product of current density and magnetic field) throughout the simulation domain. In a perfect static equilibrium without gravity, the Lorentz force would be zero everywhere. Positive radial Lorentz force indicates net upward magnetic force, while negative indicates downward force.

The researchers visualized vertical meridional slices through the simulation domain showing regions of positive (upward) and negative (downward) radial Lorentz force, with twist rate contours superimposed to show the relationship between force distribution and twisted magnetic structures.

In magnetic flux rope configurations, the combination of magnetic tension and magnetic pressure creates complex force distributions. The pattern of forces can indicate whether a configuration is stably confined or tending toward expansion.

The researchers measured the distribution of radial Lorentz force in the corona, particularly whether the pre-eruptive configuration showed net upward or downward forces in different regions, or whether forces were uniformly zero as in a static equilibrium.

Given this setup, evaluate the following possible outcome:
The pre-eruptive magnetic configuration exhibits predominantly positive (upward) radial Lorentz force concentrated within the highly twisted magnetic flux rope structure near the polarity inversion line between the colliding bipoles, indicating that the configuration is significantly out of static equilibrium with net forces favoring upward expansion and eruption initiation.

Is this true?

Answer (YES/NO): NO